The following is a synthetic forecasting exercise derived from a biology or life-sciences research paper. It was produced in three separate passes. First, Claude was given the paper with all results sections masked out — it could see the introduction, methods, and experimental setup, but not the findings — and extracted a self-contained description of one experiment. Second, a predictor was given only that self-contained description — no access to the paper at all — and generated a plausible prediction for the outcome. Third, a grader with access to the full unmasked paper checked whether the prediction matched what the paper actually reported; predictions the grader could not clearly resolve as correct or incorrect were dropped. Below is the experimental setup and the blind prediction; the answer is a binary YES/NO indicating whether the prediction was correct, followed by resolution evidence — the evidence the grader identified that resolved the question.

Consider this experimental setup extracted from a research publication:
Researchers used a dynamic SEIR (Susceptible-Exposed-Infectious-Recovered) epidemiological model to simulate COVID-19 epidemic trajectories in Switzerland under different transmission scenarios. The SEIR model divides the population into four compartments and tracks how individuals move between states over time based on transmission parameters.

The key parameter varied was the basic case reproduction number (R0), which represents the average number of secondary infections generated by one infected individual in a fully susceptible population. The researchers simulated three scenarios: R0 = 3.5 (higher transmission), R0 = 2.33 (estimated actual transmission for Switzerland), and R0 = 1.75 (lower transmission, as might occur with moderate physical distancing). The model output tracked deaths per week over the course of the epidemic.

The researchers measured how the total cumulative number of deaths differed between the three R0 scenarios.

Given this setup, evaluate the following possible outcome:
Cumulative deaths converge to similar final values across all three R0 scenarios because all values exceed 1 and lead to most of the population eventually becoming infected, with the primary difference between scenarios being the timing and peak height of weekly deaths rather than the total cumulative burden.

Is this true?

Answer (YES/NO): NO